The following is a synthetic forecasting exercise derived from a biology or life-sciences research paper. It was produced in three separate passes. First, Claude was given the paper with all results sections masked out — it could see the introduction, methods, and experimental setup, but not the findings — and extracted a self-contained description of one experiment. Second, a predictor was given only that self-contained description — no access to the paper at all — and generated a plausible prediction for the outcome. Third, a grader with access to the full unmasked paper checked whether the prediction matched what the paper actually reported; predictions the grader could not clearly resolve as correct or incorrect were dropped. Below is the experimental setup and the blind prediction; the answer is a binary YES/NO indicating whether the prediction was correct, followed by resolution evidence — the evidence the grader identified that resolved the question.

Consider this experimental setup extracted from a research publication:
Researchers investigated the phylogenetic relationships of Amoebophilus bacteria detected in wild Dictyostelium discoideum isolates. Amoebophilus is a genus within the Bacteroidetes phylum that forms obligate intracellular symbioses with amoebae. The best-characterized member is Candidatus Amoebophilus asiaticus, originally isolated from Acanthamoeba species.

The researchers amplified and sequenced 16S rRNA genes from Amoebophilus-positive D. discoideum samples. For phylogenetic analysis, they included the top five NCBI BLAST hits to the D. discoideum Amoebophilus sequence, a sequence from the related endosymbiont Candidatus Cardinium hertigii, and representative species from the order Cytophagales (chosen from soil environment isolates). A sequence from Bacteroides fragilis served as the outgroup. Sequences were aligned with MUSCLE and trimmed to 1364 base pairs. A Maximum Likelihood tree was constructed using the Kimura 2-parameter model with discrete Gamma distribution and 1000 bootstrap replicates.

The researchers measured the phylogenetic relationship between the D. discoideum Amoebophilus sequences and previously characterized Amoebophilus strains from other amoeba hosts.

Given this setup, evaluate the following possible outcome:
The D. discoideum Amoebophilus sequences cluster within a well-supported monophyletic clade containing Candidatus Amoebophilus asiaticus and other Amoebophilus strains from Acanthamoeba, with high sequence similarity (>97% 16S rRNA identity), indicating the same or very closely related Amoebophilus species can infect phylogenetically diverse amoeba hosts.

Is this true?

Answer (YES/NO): NO